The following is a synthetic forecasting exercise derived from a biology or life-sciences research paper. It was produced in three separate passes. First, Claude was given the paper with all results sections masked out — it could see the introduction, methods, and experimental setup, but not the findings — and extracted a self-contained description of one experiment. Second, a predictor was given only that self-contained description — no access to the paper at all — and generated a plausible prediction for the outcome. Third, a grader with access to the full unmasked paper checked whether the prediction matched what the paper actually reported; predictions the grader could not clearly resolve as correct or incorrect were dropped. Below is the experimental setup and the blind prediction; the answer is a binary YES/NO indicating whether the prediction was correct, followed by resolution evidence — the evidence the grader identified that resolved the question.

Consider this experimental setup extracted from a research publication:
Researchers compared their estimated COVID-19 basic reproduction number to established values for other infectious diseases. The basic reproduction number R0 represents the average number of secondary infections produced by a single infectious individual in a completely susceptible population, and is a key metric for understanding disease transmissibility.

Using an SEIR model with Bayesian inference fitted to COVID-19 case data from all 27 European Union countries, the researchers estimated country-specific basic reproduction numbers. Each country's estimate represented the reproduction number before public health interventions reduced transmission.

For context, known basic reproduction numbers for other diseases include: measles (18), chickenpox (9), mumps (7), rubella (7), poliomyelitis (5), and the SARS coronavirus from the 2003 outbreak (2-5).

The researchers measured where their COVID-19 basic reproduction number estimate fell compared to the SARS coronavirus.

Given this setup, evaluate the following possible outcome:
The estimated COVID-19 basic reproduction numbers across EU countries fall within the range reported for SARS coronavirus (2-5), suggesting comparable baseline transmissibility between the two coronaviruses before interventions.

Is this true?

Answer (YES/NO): NO